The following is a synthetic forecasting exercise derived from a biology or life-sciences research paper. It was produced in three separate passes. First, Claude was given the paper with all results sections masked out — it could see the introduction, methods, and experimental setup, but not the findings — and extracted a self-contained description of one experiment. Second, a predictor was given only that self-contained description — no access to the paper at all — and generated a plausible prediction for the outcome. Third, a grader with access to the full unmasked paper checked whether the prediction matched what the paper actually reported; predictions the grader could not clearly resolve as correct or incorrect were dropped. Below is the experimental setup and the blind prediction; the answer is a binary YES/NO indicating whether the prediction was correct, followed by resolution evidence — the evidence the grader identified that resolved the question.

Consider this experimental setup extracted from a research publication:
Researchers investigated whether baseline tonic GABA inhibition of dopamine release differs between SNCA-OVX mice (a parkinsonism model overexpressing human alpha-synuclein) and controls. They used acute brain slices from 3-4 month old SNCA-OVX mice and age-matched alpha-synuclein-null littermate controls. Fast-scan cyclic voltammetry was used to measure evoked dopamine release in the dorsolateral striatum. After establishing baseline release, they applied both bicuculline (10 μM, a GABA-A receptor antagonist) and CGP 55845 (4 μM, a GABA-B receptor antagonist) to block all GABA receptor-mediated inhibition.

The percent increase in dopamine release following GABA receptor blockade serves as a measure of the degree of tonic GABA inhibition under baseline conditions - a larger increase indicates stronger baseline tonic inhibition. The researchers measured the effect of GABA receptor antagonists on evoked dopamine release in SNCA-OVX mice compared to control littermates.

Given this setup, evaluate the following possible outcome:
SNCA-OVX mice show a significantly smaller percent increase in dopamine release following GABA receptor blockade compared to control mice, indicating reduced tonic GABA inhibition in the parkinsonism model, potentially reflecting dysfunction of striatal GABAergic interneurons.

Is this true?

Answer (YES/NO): NO